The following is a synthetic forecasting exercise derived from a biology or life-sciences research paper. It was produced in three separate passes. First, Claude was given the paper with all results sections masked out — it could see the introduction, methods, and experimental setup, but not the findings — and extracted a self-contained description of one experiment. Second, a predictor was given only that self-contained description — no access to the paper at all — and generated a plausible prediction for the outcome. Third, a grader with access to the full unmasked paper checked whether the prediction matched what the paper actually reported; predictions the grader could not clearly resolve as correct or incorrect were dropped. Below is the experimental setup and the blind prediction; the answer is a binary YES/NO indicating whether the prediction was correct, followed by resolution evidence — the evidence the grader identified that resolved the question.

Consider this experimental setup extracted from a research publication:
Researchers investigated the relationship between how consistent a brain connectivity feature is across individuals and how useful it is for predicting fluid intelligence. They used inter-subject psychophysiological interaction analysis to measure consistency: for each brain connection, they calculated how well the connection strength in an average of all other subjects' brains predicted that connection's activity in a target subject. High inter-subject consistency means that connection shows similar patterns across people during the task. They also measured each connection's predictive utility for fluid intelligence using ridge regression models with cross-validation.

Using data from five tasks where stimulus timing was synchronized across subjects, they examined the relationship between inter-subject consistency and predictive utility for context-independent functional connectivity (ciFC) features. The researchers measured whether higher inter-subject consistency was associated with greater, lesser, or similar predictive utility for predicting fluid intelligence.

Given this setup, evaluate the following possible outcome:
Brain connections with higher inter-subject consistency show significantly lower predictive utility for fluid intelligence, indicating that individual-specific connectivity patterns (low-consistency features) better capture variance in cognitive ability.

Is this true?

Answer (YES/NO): NO